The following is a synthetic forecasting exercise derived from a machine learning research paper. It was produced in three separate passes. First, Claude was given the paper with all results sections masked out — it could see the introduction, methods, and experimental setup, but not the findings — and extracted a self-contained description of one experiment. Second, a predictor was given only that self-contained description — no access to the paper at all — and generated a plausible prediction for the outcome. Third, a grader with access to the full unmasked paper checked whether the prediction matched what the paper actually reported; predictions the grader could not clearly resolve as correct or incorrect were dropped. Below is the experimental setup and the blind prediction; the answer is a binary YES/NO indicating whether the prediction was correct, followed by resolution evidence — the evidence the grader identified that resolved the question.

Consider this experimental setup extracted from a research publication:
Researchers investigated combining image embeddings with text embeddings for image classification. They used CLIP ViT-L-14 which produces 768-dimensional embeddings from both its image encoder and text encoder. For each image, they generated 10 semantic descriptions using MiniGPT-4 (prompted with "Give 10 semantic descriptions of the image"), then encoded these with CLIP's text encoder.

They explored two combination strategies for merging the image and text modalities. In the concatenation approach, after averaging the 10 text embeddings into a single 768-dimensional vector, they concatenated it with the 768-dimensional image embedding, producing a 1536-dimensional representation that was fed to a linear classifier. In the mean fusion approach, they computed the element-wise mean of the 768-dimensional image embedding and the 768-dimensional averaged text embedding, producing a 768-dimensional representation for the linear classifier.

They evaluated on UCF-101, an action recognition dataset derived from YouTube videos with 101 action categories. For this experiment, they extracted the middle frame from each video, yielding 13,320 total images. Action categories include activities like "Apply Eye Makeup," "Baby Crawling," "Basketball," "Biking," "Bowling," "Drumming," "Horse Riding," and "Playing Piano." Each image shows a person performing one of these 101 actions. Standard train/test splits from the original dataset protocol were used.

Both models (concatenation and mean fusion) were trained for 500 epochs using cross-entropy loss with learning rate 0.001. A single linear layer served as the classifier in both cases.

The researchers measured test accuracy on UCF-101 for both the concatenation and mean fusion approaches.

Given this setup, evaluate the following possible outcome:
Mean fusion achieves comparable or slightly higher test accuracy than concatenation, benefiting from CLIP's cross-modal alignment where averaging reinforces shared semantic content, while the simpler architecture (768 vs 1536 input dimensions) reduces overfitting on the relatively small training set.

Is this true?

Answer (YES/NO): NO